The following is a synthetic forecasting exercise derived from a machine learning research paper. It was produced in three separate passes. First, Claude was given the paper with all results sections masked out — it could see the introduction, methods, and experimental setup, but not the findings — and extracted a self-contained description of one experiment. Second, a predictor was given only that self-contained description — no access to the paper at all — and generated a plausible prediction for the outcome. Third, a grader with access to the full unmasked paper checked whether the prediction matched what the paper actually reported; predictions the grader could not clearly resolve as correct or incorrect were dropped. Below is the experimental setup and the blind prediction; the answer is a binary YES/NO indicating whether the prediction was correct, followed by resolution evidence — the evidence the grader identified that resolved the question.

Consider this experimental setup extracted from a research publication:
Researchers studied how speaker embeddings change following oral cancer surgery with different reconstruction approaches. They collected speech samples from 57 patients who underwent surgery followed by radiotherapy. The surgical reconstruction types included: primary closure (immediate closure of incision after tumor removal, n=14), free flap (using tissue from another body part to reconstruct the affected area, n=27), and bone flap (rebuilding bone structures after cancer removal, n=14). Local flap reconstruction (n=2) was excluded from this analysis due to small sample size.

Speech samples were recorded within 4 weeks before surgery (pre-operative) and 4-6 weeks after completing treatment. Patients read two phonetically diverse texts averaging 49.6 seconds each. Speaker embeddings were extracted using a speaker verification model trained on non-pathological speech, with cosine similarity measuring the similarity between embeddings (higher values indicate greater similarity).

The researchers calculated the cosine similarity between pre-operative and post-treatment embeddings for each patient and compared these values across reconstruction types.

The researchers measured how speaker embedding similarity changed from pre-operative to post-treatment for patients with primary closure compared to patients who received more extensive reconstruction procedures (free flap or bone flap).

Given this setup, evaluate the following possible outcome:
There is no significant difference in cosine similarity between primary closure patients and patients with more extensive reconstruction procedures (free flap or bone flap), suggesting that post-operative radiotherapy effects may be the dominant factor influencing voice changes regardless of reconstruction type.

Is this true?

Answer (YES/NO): NO